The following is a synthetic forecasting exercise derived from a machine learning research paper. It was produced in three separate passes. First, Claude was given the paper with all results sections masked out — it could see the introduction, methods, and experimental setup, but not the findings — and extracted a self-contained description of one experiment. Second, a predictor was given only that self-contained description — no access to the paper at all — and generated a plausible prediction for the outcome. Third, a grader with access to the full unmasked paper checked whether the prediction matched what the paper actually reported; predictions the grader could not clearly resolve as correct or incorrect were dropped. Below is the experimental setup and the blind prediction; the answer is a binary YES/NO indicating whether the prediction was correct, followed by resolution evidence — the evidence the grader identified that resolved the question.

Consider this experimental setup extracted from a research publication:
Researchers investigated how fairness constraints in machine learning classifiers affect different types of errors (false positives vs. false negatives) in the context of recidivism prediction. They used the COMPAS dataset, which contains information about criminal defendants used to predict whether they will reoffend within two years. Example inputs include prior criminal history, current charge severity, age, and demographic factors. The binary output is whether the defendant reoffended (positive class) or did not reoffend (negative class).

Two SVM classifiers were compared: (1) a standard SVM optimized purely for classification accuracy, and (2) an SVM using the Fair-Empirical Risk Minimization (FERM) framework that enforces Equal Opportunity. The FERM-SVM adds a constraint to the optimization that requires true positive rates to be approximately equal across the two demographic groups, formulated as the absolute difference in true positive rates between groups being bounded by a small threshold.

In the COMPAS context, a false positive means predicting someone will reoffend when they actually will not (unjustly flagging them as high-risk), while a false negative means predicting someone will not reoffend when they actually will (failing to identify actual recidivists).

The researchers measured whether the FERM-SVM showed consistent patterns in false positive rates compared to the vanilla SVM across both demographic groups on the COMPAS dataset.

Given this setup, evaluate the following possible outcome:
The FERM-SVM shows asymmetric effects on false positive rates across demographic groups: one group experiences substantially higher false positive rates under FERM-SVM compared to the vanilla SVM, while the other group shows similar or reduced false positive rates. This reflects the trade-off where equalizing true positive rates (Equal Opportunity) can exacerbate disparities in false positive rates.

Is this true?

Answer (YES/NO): NO